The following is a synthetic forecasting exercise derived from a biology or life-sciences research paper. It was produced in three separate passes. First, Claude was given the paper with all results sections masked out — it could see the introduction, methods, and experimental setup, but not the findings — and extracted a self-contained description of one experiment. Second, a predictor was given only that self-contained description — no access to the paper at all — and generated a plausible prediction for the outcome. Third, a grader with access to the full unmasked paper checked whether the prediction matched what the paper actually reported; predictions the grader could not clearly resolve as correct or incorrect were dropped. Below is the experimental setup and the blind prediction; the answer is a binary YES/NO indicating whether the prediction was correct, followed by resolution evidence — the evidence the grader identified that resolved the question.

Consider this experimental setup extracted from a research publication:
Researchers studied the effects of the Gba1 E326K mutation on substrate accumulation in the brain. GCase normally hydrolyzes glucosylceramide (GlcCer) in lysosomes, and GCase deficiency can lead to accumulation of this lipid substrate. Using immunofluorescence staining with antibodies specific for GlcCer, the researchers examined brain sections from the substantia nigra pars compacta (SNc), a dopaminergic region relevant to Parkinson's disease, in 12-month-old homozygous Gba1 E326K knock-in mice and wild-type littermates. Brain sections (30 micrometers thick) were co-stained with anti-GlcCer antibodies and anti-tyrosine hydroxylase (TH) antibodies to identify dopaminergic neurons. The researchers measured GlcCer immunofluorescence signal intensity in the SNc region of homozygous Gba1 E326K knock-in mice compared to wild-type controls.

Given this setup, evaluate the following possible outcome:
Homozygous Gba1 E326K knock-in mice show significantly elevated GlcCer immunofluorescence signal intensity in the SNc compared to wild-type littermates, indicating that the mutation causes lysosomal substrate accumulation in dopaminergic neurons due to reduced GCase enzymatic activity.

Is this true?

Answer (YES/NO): YES